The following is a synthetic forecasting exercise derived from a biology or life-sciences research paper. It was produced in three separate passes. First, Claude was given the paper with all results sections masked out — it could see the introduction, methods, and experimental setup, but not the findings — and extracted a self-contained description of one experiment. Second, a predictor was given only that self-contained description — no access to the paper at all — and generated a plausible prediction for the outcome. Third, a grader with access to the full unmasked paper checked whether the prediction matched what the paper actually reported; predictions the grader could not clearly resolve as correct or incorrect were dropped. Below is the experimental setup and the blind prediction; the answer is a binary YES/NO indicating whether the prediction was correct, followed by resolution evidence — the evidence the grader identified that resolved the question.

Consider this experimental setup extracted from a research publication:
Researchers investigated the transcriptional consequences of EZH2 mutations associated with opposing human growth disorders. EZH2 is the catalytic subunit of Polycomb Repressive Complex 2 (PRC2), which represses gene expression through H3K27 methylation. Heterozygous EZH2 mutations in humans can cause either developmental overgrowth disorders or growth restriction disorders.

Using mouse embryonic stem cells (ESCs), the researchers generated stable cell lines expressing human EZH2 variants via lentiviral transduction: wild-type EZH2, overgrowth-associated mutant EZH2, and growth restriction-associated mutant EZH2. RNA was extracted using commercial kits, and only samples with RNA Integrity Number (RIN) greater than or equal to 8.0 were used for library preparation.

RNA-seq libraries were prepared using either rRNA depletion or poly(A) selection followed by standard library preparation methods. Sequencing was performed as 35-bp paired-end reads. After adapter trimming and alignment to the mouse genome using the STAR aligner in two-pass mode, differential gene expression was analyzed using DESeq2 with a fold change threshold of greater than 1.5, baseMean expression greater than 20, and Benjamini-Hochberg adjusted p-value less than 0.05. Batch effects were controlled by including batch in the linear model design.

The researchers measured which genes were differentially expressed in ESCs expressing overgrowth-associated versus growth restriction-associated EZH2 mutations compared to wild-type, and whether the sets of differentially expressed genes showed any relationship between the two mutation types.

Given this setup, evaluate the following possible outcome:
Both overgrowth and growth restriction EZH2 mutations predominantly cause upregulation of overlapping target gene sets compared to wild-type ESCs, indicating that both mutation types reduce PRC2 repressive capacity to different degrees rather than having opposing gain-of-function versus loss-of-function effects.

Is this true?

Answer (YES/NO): NO